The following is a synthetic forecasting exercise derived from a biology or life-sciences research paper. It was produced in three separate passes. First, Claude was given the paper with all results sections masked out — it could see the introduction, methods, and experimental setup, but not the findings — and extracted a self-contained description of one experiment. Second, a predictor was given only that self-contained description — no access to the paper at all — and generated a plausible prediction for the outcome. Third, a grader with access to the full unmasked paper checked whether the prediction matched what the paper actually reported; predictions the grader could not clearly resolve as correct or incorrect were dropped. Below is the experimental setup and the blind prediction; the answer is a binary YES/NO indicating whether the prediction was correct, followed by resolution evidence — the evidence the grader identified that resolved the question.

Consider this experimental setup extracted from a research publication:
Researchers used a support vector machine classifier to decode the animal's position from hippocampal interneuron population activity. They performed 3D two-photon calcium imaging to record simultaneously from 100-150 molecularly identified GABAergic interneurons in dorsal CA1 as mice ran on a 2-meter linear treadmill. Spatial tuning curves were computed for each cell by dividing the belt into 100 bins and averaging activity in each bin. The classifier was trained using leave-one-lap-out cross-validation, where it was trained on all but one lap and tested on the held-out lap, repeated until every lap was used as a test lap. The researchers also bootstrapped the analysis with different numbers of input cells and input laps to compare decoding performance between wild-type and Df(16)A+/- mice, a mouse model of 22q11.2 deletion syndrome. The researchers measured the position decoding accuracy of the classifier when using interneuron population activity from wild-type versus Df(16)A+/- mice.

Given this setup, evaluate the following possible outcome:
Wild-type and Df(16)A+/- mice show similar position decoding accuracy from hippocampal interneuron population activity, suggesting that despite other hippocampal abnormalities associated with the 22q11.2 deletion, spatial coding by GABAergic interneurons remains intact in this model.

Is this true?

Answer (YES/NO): NO